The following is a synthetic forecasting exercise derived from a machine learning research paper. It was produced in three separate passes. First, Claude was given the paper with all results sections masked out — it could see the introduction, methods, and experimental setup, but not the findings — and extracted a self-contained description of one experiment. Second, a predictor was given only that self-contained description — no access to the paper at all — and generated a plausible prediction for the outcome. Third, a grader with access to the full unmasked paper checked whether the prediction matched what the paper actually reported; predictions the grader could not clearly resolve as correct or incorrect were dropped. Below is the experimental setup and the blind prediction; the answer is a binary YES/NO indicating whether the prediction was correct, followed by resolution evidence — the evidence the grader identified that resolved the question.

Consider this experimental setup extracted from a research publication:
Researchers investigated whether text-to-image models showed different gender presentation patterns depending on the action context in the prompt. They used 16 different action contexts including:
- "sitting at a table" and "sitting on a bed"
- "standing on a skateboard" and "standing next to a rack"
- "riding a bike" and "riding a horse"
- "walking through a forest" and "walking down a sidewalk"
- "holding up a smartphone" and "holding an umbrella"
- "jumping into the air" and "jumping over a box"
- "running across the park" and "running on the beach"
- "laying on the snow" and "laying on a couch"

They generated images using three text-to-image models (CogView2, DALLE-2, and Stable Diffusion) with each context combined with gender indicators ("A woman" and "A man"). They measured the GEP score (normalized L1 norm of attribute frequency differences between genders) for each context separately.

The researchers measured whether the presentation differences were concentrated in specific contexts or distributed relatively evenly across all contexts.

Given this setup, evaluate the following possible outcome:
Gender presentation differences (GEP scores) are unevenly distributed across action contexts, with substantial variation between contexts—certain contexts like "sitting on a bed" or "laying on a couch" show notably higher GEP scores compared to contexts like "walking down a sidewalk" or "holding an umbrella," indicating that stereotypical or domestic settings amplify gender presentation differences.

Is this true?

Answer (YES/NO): NO